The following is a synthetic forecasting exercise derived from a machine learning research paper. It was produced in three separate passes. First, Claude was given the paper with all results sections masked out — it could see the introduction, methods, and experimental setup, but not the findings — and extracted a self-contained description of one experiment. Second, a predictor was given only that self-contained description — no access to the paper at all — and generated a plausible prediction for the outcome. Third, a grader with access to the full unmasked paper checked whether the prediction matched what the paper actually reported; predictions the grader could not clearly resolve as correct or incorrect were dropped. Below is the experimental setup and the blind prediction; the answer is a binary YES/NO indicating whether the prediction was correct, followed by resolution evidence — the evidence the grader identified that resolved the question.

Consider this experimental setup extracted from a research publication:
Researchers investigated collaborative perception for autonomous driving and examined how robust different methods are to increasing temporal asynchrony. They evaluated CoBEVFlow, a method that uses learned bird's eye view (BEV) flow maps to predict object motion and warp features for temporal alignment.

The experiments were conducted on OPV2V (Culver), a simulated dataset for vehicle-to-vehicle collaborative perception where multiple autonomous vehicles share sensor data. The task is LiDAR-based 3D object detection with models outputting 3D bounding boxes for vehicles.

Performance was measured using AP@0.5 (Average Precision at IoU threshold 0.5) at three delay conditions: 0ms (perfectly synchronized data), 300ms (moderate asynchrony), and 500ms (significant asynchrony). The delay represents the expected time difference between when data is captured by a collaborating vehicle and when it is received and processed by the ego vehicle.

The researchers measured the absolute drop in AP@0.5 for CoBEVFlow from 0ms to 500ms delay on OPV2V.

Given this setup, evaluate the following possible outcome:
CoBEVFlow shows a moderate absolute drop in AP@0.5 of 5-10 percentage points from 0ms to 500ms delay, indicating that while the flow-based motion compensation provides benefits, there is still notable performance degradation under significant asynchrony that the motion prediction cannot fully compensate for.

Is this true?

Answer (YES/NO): NO